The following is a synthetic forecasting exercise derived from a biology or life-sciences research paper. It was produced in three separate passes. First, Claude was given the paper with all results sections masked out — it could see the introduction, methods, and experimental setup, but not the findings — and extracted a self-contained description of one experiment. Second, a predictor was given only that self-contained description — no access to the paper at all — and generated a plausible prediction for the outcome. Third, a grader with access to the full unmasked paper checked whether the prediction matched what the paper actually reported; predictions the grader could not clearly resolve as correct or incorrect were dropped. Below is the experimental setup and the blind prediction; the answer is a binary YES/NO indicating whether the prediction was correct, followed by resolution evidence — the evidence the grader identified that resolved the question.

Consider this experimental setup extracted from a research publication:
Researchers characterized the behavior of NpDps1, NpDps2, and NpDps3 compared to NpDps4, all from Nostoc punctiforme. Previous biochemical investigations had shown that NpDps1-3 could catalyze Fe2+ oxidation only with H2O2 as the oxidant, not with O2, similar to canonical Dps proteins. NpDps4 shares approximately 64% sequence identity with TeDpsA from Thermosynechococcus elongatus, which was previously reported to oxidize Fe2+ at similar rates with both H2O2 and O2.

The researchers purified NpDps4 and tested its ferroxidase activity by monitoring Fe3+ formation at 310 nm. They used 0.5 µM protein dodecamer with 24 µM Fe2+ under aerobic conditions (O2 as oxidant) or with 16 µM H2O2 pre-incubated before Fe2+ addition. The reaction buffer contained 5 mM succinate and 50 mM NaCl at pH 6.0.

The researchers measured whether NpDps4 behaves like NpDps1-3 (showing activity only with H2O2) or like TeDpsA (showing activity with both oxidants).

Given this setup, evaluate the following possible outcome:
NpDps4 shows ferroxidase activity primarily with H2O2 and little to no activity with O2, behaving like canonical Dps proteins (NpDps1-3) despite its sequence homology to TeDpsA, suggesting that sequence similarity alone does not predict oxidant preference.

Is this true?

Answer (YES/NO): NO